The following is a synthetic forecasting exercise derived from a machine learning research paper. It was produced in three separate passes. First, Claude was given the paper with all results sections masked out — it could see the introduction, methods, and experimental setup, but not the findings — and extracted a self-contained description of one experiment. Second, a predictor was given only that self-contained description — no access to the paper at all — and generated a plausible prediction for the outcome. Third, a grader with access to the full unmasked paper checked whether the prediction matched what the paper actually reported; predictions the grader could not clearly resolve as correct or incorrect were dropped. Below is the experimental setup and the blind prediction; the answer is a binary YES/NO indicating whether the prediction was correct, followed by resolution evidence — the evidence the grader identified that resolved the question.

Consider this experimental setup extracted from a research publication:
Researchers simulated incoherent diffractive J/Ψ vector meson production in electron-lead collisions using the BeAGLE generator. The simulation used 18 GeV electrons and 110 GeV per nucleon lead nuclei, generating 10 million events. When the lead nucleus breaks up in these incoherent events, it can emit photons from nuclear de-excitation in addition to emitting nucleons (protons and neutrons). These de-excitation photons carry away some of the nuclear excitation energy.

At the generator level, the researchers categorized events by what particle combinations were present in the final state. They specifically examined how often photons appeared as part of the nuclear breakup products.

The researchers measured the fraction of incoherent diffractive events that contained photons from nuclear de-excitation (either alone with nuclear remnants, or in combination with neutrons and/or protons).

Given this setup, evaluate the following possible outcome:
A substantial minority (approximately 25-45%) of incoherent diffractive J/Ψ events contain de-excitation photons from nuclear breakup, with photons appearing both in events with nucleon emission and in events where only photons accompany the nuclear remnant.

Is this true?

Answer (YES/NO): NO